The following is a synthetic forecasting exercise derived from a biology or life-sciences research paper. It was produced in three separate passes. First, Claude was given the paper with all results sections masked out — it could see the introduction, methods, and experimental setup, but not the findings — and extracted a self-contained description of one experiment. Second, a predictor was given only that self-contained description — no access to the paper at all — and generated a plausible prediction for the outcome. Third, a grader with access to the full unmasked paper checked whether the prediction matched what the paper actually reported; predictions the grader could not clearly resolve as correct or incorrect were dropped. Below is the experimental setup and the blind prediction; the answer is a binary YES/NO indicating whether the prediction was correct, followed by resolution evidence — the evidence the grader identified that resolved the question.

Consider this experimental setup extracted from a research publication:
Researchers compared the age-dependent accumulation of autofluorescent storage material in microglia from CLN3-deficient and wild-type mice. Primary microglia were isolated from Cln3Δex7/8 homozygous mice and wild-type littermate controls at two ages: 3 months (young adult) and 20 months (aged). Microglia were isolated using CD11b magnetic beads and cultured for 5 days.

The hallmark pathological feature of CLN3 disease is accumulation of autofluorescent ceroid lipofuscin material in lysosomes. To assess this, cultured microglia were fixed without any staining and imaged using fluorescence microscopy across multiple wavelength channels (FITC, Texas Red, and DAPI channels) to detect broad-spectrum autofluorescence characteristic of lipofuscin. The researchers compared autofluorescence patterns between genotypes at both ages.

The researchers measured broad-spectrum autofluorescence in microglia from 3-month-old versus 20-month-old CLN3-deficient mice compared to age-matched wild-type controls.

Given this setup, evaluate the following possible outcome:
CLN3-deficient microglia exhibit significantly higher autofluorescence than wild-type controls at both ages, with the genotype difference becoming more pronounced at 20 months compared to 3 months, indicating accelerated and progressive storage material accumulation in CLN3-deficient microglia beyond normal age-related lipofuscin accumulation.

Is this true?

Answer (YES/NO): YES